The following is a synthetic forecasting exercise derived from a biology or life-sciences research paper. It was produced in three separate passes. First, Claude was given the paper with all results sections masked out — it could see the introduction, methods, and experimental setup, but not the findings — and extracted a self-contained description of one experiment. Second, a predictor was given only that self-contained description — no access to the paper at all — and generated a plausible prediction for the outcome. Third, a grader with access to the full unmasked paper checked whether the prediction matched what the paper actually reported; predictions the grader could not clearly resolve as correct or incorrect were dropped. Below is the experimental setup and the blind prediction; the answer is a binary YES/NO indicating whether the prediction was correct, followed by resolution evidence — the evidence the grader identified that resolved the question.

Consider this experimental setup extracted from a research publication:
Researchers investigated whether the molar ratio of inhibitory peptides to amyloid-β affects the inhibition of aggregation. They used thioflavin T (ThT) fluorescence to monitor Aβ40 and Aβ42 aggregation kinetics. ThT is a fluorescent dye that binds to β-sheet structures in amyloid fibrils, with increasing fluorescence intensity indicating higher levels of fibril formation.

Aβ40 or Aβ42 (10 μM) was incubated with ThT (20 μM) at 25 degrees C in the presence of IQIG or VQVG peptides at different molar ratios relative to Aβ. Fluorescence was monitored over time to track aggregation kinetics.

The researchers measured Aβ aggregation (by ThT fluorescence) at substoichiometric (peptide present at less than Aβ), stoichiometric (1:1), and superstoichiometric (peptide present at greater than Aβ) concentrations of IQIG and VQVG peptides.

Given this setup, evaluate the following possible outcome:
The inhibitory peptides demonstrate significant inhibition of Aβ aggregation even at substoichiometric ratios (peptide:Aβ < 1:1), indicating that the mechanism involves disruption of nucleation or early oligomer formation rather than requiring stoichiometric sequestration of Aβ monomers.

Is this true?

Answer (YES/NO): YES